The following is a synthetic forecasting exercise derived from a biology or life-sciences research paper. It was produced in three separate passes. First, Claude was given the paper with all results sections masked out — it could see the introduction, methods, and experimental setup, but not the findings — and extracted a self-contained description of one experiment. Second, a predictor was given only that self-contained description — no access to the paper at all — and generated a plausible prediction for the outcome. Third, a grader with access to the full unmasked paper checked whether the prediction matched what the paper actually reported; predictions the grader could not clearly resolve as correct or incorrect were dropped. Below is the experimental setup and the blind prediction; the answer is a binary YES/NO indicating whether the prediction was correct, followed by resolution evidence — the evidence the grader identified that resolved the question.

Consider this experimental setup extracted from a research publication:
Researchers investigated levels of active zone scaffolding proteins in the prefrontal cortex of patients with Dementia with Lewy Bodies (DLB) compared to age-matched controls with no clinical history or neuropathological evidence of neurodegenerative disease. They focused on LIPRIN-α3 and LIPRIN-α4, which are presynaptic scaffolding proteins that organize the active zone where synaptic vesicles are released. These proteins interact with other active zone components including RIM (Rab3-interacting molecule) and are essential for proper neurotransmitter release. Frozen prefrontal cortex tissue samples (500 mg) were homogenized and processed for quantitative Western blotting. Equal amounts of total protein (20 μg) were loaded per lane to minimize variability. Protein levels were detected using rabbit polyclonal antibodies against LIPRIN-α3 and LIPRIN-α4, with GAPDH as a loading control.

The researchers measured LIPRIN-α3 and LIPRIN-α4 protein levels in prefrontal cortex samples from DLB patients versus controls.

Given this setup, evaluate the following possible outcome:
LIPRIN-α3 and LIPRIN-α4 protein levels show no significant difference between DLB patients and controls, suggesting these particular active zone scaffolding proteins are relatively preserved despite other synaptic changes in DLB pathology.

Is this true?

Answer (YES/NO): NO